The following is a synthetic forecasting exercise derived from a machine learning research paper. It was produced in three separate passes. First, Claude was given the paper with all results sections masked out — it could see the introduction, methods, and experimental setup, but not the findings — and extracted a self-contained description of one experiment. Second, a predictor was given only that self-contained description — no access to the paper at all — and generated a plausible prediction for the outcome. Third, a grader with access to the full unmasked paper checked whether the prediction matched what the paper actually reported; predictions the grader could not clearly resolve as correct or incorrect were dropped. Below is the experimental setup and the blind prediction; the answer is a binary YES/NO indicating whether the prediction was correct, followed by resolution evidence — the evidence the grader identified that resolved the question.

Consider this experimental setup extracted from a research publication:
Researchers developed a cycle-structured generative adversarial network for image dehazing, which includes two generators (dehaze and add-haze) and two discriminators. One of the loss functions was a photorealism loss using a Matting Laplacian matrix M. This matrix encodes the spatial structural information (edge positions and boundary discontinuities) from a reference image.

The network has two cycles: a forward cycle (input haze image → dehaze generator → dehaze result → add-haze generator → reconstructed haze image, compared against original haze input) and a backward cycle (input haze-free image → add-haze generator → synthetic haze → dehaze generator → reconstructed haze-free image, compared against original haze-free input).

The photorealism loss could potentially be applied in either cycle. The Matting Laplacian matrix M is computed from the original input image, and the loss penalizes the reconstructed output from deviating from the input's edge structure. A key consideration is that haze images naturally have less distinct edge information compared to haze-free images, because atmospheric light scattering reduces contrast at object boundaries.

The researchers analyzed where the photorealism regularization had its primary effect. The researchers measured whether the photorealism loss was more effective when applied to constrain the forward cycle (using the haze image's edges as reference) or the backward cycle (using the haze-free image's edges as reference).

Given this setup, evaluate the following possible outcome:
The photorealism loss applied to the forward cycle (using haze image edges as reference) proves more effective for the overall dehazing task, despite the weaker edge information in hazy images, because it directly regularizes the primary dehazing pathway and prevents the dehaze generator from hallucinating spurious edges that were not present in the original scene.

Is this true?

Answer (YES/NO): NO